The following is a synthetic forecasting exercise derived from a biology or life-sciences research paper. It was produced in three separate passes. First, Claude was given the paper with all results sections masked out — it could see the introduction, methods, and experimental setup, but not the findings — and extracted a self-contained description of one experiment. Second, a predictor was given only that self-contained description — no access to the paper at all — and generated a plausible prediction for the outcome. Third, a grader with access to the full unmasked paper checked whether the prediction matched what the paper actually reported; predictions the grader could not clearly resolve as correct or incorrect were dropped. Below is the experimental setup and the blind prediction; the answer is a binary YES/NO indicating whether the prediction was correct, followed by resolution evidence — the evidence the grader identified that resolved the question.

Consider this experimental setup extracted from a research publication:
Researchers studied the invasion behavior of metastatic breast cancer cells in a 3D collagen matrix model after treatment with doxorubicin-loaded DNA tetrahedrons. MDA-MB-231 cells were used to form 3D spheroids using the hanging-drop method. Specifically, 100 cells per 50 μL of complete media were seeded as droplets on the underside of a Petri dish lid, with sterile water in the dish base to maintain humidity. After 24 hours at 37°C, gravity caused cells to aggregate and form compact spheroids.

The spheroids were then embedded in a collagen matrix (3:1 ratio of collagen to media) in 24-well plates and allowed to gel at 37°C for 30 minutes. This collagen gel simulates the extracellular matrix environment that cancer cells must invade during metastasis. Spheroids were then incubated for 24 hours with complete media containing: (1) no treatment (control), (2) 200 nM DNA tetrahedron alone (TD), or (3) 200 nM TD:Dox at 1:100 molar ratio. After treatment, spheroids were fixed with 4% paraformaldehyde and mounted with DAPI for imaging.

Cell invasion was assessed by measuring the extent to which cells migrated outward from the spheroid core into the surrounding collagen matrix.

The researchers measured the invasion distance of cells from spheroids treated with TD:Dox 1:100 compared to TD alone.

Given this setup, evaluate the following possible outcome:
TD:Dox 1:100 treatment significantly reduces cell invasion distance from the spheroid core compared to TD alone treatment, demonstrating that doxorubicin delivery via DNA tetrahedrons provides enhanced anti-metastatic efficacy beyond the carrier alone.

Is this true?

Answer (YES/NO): YES